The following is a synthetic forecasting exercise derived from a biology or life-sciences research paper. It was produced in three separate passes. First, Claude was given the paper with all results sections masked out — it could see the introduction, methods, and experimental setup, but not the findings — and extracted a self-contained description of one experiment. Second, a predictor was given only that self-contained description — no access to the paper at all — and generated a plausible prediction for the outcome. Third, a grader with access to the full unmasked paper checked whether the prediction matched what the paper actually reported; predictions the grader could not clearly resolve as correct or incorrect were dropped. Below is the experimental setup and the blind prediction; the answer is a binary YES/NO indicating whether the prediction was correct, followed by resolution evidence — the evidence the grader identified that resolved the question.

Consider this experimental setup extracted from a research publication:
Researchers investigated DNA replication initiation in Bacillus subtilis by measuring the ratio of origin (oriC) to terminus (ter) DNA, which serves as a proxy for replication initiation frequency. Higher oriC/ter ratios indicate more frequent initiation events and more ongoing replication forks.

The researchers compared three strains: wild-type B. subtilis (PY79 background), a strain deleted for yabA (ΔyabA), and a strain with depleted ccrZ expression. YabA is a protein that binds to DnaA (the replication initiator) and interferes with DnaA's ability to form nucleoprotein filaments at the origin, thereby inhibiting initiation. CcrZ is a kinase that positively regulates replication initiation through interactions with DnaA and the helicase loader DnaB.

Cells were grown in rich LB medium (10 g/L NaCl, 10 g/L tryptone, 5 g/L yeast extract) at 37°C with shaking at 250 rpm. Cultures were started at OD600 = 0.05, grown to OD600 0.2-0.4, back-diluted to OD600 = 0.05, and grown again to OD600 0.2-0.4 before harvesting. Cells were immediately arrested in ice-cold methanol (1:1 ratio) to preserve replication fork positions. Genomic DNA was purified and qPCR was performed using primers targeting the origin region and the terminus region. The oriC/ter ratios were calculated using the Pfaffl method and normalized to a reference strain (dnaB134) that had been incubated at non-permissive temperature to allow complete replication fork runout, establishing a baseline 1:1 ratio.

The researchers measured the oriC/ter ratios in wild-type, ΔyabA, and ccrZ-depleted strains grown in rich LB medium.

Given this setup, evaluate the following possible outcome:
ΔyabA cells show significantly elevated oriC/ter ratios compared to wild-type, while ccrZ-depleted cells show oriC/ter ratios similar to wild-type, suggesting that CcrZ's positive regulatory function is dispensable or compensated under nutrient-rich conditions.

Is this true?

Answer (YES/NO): NO